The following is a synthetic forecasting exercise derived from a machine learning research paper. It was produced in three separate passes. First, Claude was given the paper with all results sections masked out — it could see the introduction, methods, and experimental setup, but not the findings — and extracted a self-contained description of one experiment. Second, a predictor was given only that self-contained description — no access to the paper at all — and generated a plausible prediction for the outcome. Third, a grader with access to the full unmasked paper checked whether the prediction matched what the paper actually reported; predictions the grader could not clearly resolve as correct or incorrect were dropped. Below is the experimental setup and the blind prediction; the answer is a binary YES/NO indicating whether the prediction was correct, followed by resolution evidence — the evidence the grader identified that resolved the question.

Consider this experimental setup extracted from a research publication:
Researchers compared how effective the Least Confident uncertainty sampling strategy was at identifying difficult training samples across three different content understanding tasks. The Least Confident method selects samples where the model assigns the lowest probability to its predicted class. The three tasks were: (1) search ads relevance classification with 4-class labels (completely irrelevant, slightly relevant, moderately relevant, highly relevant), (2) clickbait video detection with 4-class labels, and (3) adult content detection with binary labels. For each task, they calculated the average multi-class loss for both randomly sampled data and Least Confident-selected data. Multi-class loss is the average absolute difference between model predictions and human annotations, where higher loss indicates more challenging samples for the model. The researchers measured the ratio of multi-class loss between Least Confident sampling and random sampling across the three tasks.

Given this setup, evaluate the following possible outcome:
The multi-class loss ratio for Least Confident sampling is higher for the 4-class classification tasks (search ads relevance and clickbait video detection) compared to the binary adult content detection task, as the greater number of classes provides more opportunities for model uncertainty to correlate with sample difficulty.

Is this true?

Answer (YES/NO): NO